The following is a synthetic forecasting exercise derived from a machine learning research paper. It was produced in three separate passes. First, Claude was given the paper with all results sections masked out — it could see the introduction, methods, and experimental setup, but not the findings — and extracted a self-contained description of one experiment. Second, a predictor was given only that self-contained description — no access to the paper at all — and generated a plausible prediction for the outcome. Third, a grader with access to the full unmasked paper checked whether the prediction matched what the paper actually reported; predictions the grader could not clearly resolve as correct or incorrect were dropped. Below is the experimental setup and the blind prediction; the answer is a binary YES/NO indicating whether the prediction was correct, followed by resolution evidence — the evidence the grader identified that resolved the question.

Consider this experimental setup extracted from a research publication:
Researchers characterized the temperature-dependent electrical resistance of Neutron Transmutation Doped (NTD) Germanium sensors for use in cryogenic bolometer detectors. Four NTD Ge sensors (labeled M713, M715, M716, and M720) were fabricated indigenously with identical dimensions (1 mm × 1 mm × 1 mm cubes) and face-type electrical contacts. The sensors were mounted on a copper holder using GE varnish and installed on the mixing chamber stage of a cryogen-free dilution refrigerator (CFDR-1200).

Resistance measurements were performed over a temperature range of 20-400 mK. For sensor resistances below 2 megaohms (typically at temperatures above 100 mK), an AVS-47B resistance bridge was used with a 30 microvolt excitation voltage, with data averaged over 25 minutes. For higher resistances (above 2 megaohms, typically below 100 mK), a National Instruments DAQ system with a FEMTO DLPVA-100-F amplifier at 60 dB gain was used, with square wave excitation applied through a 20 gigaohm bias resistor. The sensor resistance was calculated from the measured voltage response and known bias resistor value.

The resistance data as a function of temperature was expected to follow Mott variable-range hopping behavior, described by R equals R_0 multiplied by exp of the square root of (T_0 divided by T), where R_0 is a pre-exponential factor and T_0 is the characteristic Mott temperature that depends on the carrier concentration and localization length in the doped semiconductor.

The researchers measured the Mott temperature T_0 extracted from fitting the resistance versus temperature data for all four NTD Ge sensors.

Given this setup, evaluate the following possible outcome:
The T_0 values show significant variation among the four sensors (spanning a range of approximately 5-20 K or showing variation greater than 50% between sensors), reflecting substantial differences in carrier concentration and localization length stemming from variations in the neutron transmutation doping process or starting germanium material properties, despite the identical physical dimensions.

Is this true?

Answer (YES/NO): NO